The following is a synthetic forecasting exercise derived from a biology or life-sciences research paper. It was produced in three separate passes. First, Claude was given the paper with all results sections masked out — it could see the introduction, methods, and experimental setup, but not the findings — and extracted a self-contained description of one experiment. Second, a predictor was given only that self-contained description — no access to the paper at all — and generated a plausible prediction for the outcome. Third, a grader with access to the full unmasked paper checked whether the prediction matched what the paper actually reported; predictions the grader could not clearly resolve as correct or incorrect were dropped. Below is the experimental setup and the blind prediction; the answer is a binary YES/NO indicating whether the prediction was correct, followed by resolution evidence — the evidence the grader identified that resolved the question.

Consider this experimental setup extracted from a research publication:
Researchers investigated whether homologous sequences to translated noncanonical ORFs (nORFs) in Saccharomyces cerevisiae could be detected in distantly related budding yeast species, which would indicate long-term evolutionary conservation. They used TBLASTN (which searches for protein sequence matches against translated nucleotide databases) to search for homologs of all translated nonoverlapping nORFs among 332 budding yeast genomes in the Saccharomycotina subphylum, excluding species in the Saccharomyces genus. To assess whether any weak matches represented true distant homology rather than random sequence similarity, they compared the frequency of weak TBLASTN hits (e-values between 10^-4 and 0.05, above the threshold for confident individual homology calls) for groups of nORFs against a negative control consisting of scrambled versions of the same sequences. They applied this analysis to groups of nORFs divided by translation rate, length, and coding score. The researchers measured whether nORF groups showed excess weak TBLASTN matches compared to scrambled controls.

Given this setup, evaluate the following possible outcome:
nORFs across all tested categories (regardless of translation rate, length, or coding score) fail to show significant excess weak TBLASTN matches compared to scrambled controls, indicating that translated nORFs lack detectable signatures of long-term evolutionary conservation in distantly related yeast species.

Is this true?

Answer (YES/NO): YES